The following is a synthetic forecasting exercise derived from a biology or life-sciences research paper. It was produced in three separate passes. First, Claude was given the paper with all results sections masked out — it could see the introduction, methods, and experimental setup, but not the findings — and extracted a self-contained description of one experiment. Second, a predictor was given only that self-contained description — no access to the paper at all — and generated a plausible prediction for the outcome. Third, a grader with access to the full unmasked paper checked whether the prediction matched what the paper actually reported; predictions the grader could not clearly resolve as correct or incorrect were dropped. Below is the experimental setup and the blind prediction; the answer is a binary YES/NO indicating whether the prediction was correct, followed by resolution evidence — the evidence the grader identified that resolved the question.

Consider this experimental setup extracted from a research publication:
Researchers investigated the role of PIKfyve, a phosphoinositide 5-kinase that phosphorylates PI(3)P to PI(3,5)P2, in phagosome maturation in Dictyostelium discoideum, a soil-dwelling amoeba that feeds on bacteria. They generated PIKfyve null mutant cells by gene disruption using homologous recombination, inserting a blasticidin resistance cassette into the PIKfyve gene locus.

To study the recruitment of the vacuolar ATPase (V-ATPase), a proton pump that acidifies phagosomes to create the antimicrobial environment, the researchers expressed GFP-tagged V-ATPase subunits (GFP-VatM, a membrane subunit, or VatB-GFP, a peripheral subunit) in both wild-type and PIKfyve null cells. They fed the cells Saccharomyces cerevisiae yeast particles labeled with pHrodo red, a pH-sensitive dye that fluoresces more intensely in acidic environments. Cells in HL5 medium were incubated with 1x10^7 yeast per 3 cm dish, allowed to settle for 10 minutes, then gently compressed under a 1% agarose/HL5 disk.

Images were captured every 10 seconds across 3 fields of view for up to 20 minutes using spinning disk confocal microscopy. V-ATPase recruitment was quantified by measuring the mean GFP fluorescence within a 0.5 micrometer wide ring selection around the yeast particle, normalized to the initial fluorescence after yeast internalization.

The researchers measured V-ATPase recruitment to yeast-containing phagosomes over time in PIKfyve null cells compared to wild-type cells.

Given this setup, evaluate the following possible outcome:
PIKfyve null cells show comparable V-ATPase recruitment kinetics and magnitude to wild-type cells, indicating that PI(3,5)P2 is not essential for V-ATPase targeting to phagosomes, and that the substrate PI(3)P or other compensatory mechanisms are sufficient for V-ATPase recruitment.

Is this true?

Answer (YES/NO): NO